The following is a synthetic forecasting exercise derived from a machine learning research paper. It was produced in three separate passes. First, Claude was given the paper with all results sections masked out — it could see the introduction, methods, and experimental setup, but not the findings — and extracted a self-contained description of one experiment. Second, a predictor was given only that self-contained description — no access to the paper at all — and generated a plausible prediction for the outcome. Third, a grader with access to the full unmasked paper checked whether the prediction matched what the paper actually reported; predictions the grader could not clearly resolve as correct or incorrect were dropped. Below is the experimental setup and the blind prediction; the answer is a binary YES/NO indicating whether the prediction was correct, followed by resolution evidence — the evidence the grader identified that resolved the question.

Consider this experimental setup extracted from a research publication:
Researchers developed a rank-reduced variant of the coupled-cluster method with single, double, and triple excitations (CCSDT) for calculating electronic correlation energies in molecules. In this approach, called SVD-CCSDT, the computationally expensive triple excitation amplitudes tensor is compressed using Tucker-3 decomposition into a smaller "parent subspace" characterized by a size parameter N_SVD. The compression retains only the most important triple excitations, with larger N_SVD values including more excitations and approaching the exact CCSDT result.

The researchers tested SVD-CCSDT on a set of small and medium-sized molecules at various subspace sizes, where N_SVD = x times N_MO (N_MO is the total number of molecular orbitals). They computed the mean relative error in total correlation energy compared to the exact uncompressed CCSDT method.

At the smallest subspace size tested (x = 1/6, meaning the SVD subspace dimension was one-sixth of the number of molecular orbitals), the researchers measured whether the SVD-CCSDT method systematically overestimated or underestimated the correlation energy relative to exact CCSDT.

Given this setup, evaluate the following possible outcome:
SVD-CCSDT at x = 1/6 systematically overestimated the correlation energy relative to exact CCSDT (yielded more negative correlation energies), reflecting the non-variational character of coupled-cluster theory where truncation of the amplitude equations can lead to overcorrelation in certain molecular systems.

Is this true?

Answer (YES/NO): NO